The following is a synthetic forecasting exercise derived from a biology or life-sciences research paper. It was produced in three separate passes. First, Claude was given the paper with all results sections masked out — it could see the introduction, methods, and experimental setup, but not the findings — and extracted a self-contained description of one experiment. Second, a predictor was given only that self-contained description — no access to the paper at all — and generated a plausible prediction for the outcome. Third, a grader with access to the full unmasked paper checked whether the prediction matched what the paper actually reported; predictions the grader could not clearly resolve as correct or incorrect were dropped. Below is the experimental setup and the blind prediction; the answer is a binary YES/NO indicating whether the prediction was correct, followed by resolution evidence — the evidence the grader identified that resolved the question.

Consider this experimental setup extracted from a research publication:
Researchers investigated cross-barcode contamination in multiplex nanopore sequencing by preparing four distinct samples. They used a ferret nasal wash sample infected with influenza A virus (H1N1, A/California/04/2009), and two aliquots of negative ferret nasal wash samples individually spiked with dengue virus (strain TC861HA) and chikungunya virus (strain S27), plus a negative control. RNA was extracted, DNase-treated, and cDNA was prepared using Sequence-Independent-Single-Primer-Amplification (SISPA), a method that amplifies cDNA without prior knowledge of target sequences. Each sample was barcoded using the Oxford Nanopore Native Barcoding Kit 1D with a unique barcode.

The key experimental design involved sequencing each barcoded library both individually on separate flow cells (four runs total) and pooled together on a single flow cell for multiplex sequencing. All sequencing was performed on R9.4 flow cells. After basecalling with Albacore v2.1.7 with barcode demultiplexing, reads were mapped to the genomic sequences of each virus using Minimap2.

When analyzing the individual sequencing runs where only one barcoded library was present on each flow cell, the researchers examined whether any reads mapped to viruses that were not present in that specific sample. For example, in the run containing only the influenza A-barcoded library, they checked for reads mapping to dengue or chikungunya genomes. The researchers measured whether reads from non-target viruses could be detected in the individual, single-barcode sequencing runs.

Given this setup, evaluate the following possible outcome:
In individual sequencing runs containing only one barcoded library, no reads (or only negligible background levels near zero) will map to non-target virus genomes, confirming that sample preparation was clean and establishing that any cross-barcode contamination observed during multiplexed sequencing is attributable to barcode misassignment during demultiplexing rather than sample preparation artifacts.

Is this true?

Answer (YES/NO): YES